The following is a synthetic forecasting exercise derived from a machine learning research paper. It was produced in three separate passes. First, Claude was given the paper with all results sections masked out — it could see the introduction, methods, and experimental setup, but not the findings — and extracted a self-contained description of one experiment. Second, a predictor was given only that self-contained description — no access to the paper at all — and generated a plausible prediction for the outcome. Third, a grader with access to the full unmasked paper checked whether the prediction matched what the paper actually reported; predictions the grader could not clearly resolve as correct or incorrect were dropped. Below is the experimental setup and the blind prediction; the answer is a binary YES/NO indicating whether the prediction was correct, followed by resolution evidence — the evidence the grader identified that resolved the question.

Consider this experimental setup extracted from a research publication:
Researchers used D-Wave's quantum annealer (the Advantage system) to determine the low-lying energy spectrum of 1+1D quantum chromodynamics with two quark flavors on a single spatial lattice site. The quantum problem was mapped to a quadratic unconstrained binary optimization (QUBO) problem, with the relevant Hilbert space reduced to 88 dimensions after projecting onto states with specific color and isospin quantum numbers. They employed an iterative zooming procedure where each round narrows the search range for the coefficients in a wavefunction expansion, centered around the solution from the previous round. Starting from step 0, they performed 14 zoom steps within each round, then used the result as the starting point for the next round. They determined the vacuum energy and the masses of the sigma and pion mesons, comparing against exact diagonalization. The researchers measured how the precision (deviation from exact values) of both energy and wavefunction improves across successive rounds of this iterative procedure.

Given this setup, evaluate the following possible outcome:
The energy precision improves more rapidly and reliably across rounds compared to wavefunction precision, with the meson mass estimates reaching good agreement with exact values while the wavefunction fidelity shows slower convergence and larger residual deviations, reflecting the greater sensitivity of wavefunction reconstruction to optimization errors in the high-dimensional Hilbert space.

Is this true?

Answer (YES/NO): NO